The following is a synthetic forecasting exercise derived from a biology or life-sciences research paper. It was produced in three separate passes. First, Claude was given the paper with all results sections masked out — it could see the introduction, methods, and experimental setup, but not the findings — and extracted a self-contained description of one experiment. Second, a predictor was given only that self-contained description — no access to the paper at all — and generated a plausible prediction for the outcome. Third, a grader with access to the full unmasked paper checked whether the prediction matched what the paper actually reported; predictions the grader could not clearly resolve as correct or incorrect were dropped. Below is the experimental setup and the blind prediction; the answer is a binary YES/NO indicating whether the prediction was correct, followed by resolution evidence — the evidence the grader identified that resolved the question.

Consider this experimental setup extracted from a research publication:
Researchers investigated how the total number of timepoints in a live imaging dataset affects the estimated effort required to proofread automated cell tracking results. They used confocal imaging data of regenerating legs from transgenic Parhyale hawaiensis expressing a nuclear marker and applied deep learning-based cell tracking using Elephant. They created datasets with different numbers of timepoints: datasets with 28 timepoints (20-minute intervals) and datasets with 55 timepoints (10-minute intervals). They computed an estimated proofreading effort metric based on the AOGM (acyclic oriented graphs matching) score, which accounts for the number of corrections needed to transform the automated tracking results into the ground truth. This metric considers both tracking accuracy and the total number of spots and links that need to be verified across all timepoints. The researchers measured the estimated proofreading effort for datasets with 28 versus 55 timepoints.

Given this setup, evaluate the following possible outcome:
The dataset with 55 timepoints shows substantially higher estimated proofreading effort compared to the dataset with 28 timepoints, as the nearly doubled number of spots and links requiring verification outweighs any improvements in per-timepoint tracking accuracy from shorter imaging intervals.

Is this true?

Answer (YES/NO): YES